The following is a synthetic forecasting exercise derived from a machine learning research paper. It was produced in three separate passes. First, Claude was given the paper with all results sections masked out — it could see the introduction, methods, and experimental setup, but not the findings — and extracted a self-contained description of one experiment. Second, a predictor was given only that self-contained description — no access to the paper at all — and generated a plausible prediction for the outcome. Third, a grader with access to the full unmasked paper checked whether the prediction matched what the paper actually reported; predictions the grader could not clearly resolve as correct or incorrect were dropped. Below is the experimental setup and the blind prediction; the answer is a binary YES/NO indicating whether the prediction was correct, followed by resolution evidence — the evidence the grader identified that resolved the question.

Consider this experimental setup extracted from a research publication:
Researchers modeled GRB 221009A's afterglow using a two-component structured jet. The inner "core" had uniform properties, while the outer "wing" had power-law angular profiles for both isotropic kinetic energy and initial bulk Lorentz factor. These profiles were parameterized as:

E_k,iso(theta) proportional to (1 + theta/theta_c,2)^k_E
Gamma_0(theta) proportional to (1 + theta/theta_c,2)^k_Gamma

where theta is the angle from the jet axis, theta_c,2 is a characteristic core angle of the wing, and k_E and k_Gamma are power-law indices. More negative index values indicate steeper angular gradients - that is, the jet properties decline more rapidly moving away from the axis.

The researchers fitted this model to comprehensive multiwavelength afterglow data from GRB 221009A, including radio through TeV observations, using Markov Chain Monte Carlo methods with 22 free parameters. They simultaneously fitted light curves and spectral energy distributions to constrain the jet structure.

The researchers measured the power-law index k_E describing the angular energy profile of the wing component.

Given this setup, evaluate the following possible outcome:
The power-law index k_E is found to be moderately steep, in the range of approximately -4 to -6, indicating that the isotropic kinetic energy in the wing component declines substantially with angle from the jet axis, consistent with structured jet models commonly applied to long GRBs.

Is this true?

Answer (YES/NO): YES